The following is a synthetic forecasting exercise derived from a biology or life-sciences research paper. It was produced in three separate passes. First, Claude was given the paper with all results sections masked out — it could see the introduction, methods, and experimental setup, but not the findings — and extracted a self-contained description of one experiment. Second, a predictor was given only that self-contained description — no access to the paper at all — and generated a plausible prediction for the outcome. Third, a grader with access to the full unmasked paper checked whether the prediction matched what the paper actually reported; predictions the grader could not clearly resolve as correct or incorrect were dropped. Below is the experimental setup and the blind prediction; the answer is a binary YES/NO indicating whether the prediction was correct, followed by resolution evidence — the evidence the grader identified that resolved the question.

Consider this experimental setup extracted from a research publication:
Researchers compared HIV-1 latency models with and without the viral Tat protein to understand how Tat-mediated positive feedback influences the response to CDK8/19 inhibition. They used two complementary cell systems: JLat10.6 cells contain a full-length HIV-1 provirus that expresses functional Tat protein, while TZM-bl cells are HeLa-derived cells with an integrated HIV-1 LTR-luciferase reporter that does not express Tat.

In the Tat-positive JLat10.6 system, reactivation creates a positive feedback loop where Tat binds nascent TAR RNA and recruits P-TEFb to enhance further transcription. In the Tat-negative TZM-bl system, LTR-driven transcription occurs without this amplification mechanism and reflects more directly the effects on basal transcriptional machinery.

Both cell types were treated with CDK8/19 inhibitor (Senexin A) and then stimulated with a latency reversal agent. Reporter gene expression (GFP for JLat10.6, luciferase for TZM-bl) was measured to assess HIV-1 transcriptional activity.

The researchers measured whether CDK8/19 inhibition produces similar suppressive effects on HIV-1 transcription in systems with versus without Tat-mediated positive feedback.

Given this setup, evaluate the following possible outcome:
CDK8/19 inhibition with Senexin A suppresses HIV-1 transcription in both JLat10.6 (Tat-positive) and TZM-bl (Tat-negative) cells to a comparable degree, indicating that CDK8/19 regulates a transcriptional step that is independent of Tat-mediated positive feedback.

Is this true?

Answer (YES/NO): NO